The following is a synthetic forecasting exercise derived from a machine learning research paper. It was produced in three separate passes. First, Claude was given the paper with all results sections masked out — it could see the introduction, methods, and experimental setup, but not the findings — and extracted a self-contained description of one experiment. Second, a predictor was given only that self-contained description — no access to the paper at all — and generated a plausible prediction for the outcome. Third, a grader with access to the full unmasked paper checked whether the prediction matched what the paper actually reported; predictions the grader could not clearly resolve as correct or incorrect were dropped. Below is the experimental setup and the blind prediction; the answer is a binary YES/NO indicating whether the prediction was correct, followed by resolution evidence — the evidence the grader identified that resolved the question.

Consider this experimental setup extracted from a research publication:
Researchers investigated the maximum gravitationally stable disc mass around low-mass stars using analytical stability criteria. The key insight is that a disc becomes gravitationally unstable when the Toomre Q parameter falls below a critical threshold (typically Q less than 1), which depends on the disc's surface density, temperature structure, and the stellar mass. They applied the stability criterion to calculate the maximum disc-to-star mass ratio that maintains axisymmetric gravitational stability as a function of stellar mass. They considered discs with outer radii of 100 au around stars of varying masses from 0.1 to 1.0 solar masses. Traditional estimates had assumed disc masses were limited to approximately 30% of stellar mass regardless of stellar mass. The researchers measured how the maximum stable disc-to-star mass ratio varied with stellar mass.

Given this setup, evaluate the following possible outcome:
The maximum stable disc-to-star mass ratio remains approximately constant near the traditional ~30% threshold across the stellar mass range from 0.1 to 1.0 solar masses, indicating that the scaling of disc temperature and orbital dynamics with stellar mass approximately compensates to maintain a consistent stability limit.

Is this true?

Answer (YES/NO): NO